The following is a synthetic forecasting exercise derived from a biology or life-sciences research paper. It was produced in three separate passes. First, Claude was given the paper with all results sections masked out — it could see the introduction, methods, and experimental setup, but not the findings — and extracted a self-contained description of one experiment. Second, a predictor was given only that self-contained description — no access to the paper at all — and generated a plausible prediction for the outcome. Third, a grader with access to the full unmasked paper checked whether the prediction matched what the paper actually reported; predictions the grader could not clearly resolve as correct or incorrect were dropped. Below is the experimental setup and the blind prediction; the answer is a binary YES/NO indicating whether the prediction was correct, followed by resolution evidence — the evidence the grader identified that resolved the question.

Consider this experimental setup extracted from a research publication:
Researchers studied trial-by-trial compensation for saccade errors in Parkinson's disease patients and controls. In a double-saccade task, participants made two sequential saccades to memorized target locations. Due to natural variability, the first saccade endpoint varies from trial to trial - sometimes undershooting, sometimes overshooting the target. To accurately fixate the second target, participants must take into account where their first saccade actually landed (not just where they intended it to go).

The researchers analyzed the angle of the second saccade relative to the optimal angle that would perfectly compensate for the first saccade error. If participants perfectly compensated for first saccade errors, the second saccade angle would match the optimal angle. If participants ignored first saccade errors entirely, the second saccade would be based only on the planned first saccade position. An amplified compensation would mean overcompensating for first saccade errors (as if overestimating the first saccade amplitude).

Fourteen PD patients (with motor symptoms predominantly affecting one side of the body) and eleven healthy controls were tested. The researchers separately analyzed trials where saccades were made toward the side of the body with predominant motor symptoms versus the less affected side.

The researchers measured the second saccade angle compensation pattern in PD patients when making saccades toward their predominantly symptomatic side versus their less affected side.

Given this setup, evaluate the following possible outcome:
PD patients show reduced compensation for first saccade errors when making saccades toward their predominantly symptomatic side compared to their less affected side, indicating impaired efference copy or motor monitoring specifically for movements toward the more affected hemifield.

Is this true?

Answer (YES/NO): NO